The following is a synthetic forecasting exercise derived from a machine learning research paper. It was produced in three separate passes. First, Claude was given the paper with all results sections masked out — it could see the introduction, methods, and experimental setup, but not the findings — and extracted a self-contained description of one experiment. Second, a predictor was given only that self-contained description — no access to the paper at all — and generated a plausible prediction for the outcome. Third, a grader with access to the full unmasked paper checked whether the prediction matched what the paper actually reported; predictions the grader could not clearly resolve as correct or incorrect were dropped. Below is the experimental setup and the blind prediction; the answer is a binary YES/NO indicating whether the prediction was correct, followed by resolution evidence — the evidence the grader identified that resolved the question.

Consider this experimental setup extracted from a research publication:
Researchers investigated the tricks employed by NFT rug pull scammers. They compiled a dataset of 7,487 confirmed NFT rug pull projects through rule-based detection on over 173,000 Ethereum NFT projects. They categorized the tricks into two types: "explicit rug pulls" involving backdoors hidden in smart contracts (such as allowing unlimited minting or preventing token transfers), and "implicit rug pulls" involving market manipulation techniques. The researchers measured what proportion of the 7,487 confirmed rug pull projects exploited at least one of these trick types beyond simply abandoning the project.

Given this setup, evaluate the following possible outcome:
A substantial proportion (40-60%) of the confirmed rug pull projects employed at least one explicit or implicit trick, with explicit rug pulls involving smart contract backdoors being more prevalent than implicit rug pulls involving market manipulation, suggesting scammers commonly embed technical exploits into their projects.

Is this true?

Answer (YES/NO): NO